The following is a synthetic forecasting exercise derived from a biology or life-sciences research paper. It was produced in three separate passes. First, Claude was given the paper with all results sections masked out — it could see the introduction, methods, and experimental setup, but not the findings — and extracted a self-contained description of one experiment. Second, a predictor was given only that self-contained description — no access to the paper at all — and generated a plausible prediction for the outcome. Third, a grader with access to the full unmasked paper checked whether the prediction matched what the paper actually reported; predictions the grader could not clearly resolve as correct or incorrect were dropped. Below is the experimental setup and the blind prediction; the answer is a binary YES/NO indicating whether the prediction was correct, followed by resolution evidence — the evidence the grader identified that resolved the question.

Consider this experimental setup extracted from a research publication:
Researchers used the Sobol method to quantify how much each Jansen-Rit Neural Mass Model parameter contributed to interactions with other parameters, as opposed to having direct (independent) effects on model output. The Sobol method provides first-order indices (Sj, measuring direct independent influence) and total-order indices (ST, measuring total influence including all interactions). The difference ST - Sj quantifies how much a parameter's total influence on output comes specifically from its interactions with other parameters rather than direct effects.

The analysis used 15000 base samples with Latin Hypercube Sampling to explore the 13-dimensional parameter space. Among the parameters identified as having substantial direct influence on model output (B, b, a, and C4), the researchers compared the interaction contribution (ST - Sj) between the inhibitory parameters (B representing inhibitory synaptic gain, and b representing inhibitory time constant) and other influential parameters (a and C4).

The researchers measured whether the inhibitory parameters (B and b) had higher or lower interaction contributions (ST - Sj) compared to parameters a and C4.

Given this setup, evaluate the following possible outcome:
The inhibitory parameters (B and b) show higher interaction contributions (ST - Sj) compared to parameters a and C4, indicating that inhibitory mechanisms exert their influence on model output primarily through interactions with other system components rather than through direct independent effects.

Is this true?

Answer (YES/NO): NO